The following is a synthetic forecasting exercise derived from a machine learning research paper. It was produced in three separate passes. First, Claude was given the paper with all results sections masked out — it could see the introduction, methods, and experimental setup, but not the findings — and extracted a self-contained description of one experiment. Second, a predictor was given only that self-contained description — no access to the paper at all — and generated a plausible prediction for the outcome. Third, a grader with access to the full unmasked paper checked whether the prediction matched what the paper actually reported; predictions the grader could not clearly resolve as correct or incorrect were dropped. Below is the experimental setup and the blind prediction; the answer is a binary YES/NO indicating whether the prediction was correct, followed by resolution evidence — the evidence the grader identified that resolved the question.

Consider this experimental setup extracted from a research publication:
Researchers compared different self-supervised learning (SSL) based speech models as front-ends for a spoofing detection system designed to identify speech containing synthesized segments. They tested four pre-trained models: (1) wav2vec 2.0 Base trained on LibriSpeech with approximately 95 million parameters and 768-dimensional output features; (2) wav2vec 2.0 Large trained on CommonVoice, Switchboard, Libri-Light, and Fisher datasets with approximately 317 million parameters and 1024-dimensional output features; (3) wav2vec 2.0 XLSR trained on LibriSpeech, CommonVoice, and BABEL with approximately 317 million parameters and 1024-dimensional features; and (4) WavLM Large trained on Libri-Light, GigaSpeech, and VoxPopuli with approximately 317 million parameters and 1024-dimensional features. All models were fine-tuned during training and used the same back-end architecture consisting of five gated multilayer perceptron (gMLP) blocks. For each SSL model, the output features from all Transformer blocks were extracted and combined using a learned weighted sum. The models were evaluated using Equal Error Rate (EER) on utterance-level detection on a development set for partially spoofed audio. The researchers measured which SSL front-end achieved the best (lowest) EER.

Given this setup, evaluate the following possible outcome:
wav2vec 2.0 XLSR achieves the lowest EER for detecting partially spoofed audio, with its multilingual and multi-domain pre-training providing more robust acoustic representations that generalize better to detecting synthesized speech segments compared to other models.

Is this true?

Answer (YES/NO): NO